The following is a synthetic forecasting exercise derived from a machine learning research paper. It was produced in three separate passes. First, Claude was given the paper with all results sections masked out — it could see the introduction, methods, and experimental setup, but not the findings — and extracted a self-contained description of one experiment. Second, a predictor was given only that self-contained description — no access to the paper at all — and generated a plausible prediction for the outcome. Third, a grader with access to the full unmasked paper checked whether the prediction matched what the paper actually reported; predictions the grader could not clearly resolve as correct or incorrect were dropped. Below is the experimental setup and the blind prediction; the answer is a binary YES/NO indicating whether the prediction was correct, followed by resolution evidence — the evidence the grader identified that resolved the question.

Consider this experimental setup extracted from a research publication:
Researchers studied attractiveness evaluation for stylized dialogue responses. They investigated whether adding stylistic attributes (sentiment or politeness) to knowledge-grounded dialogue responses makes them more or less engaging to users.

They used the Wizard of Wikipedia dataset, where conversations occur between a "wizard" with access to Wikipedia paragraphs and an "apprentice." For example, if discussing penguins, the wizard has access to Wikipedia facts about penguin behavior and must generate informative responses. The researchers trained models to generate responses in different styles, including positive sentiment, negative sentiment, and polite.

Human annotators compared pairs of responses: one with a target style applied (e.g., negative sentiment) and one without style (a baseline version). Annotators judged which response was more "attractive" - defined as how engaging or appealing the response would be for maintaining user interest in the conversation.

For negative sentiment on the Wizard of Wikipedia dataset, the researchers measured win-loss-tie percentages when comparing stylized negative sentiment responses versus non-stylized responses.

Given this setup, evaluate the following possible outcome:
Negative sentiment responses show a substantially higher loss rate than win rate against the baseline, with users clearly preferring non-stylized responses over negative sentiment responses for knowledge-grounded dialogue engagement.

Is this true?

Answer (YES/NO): YES